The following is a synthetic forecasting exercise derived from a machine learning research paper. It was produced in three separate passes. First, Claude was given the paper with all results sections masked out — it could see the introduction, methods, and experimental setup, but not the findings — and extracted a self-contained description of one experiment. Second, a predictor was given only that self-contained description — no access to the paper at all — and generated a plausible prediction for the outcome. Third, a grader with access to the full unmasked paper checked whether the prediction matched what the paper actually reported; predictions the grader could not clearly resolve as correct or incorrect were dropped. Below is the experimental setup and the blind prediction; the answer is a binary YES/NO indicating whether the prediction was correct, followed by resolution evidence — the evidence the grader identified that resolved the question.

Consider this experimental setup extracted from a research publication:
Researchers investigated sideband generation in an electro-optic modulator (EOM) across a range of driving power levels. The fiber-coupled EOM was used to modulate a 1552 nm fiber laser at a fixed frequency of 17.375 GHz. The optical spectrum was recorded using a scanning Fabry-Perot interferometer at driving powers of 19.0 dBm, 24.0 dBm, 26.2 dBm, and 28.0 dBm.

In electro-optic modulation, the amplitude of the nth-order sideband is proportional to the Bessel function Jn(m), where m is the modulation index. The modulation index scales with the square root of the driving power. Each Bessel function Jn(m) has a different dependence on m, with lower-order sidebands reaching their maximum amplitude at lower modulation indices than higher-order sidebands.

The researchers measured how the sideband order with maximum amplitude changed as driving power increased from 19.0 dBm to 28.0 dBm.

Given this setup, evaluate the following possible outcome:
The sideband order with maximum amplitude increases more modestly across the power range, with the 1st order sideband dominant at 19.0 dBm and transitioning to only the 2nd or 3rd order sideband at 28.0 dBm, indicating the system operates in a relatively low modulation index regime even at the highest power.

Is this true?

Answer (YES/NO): NO